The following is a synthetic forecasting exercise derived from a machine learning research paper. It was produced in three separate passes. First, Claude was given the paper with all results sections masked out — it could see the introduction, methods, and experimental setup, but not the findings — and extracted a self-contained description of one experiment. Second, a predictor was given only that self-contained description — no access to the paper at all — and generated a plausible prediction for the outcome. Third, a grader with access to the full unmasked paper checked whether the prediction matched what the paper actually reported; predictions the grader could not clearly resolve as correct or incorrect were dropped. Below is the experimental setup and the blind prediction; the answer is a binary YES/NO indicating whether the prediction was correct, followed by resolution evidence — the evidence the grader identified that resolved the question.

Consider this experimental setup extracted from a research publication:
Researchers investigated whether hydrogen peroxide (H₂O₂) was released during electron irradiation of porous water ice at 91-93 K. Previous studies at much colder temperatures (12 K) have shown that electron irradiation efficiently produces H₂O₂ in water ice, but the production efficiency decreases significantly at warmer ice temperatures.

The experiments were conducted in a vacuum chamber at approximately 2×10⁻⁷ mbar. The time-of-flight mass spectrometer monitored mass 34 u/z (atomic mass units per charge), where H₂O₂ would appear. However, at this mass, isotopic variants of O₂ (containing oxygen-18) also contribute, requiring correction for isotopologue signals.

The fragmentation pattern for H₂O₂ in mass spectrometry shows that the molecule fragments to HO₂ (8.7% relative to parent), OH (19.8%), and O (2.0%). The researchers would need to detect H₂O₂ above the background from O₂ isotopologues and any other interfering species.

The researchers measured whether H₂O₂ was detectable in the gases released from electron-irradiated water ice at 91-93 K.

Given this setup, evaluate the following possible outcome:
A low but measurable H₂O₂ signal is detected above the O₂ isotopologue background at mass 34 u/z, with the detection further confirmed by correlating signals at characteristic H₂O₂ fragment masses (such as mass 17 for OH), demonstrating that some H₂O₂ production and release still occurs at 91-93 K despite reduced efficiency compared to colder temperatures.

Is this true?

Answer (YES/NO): NO